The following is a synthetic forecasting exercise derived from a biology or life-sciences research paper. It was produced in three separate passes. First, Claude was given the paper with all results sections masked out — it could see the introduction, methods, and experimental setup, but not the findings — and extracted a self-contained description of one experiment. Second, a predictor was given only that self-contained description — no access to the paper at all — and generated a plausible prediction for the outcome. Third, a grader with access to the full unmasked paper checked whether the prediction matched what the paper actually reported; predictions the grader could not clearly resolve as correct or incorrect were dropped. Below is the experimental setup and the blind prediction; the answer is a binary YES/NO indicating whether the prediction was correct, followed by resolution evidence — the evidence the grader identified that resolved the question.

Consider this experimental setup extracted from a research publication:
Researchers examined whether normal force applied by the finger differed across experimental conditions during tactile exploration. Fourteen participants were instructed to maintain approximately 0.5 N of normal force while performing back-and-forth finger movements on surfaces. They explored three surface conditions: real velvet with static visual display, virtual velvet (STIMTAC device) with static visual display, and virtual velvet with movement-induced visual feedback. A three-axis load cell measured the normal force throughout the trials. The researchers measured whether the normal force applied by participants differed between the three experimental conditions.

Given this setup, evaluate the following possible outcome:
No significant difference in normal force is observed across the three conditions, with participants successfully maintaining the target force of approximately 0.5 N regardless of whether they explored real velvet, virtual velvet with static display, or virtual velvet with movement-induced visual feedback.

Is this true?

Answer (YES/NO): YES